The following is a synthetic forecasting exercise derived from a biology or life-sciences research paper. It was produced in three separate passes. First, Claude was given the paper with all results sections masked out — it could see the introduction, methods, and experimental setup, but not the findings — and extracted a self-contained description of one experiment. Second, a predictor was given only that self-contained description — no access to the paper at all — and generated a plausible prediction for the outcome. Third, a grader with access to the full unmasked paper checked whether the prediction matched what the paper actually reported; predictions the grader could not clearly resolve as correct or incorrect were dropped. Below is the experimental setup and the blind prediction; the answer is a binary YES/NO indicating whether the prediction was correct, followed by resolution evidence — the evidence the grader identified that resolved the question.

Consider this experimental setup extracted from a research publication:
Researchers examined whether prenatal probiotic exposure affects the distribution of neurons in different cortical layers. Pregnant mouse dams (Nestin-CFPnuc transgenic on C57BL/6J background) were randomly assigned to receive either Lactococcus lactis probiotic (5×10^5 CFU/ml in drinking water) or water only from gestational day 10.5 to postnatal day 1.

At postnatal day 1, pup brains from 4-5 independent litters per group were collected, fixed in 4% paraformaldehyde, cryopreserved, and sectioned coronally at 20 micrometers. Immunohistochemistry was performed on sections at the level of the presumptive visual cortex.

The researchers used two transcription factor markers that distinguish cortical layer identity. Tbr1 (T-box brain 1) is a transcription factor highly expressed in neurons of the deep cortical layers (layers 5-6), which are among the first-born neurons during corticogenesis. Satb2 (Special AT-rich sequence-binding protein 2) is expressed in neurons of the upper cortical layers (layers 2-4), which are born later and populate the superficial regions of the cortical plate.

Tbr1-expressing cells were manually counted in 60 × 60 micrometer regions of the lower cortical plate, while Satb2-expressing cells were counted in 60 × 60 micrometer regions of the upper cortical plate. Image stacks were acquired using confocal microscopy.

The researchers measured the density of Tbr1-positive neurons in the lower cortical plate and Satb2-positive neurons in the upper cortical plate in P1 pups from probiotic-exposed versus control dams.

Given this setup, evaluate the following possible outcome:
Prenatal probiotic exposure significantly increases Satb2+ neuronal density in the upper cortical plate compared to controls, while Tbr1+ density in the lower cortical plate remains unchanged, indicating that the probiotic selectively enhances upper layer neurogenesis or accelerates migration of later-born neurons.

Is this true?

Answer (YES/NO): NO